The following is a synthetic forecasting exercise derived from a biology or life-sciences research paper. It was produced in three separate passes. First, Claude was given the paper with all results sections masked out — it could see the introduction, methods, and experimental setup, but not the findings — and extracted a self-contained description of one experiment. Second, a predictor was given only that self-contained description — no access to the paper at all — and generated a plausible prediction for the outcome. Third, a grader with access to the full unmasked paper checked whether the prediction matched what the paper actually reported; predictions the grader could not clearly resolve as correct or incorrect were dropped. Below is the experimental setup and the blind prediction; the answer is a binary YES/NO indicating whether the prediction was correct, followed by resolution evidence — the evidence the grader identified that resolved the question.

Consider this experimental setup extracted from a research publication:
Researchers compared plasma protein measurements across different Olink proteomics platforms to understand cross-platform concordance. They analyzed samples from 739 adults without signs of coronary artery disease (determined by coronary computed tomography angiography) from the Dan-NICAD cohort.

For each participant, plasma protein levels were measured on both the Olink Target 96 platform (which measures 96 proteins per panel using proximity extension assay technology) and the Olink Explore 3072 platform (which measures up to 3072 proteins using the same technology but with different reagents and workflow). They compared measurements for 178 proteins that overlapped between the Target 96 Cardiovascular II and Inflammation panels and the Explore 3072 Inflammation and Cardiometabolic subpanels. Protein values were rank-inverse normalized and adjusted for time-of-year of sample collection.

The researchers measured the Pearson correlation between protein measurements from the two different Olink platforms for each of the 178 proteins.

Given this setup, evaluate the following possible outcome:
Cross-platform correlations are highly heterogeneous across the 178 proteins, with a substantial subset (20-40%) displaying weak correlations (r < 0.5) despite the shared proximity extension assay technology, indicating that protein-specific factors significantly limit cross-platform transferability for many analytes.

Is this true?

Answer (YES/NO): NO